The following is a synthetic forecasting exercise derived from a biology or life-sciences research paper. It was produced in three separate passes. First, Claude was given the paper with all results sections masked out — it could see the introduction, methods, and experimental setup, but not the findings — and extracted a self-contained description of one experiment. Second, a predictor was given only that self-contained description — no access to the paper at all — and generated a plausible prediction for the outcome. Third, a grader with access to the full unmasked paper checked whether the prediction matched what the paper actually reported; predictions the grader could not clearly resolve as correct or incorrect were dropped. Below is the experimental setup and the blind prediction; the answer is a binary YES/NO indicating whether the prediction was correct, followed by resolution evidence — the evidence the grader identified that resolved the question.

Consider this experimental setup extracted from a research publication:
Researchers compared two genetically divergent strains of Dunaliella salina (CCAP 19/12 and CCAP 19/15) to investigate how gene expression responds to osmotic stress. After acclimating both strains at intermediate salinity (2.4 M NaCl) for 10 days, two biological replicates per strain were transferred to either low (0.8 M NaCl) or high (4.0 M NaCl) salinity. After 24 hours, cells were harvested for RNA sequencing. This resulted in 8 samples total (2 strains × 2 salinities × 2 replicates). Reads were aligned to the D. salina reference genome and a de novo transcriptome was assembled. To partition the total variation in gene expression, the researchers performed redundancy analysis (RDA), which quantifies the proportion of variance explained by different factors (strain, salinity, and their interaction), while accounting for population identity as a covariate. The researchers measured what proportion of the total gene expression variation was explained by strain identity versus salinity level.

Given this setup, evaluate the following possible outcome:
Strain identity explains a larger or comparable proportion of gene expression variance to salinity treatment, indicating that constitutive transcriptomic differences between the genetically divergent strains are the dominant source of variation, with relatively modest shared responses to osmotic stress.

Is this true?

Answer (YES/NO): YES